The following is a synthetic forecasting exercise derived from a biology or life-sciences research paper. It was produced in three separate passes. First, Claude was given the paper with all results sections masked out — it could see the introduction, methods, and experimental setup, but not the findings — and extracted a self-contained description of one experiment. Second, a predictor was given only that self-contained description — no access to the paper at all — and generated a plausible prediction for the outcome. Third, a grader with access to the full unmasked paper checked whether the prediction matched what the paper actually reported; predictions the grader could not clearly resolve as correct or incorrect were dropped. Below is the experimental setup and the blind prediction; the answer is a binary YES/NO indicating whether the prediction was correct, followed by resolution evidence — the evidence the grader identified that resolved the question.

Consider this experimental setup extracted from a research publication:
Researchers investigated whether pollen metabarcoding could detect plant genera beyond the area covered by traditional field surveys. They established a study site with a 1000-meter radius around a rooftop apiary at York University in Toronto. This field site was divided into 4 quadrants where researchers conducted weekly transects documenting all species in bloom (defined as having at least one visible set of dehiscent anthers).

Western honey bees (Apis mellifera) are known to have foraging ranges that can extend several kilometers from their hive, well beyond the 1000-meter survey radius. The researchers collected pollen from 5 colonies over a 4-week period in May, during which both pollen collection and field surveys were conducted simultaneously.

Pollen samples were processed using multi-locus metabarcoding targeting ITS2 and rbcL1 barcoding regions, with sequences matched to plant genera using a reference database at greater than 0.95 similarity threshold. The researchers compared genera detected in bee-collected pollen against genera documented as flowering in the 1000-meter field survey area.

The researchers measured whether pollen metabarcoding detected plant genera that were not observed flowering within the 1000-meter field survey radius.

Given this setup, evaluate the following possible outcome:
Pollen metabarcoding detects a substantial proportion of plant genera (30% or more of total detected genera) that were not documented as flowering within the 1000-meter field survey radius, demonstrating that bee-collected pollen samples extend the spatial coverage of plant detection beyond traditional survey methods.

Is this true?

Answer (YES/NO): YES